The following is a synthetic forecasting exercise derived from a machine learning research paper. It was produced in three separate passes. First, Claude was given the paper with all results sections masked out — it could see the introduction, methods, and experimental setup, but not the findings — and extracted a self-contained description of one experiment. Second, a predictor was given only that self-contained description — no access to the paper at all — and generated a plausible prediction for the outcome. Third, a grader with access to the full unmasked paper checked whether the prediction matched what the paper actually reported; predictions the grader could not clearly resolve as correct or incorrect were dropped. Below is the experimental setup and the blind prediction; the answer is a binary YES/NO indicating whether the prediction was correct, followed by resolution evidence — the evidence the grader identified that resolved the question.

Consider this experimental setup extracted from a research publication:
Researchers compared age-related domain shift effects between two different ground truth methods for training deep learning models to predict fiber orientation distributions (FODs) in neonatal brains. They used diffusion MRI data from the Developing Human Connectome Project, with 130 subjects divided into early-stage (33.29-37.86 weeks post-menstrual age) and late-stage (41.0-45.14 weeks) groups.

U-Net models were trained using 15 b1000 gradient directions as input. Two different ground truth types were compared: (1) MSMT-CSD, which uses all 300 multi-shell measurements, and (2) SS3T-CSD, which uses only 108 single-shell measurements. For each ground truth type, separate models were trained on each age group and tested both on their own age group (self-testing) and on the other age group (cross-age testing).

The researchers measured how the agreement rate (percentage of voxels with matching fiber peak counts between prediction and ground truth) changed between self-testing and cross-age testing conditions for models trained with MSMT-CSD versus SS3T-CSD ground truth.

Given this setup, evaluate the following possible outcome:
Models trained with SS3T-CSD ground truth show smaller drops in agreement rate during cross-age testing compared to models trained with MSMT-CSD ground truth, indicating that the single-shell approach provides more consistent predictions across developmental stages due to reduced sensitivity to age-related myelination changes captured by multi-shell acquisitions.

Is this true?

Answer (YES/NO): YES